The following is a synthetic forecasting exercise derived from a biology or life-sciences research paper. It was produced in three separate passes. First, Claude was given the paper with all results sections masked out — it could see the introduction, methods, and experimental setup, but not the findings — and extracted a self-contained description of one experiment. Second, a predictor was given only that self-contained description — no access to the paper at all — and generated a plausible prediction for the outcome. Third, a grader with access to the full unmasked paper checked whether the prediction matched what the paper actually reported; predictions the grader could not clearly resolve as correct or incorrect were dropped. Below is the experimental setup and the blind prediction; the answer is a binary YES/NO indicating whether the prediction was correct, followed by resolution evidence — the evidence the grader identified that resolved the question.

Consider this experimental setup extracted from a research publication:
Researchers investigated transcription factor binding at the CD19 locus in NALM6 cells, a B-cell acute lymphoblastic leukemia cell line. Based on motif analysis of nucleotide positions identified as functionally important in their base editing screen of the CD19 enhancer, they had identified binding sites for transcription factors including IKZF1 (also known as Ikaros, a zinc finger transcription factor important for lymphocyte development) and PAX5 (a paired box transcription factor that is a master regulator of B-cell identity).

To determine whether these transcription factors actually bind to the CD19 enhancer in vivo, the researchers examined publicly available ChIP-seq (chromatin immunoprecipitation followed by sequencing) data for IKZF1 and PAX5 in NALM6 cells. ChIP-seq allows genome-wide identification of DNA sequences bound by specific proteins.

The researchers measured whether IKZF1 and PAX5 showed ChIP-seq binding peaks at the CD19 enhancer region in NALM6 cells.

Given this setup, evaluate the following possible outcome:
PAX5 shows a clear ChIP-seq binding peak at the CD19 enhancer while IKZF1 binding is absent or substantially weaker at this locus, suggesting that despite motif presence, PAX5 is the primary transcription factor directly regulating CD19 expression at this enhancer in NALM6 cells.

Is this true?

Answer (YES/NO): NO